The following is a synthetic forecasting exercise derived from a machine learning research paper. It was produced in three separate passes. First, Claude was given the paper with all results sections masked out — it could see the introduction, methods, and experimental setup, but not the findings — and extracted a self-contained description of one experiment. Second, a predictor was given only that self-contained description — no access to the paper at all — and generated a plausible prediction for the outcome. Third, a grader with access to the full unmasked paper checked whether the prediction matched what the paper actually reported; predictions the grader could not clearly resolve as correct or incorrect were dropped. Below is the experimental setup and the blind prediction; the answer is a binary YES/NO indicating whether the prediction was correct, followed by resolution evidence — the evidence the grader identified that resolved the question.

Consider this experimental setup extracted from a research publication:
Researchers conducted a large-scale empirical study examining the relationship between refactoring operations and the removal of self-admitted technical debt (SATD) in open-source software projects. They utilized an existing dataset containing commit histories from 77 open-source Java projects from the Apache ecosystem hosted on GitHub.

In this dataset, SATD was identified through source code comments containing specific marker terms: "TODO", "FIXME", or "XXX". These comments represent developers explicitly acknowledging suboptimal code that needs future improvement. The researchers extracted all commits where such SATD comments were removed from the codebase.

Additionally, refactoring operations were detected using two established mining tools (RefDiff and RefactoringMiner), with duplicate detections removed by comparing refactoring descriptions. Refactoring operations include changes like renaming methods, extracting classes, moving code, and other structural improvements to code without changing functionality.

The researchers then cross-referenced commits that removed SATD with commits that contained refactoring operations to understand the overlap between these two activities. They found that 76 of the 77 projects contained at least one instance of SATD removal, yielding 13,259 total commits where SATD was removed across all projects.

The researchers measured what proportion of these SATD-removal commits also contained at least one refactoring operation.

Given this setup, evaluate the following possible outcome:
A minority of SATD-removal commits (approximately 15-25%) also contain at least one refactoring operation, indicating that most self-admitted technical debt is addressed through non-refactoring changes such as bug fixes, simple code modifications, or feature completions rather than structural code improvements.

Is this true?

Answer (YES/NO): NO